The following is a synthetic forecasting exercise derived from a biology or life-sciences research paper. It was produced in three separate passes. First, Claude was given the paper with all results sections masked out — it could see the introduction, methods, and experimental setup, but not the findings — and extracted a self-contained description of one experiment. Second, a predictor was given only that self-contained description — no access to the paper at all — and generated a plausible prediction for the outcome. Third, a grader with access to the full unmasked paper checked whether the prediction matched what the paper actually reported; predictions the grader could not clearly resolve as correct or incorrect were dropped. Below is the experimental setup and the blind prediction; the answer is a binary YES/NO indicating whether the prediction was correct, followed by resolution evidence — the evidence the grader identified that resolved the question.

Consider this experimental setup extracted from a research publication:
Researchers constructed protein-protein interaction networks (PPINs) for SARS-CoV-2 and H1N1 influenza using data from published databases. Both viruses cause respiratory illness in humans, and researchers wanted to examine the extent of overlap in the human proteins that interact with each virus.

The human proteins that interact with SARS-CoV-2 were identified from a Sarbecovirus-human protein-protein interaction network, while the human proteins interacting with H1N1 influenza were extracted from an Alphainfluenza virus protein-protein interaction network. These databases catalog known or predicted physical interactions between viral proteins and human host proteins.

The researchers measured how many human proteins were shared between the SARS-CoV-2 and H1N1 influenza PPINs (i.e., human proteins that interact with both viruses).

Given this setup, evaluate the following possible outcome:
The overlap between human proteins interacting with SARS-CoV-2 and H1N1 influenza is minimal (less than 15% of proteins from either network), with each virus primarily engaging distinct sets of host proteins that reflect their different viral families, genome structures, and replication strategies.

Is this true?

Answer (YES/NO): NO